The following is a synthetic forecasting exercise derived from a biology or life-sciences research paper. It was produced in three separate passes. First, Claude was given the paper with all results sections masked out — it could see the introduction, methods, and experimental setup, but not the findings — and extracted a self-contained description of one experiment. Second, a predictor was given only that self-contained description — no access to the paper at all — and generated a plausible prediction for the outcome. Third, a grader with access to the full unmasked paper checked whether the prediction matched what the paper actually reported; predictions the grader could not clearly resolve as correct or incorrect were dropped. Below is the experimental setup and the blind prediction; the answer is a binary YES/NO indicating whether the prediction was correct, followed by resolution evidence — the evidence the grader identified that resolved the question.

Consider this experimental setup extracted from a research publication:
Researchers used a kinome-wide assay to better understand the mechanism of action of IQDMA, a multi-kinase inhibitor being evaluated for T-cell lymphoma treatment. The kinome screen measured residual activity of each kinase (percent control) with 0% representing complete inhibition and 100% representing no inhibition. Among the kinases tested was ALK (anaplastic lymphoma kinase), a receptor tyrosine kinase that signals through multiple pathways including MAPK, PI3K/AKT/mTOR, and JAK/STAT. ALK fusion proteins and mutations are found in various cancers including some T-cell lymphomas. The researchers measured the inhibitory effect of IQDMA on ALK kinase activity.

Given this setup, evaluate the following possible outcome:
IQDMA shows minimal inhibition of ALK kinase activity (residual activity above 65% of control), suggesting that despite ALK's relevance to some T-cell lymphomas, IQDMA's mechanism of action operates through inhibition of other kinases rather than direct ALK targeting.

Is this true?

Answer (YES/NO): NO